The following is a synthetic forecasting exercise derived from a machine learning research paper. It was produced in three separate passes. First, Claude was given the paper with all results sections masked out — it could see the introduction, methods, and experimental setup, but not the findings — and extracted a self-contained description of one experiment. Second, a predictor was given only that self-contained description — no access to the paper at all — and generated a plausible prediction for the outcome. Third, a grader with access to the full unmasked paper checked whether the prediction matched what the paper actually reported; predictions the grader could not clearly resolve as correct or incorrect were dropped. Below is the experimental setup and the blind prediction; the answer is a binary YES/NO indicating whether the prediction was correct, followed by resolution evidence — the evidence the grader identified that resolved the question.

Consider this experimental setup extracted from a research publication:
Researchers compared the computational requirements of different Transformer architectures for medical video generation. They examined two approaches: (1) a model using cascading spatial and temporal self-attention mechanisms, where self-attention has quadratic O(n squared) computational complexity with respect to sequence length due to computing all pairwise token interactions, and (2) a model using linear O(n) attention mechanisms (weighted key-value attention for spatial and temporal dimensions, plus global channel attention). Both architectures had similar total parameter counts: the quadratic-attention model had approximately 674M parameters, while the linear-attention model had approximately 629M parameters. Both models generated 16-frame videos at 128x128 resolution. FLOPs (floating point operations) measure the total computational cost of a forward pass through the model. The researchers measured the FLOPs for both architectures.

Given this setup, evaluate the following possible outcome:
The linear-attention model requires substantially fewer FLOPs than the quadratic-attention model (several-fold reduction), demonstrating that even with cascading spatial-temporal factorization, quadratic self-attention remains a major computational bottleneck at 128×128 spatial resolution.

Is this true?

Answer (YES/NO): NO